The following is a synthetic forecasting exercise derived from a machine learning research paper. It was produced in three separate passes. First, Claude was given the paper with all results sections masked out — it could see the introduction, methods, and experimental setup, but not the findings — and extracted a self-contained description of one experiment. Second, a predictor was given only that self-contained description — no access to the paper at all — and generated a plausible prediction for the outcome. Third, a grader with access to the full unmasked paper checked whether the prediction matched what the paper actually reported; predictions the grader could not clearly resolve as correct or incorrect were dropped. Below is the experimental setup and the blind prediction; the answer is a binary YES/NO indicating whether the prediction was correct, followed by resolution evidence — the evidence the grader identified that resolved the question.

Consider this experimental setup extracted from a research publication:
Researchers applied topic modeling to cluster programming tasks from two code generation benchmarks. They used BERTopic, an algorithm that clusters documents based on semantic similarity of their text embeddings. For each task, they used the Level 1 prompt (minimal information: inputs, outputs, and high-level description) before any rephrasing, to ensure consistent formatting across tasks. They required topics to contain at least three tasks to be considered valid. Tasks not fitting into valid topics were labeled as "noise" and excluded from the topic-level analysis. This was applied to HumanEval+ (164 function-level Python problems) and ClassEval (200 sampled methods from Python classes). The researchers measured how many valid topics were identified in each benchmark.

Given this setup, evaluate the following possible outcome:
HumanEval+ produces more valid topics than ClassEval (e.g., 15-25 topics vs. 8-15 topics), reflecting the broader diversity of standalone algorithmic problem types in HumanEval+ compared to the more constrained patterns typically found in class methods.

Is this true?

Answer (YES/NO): NO